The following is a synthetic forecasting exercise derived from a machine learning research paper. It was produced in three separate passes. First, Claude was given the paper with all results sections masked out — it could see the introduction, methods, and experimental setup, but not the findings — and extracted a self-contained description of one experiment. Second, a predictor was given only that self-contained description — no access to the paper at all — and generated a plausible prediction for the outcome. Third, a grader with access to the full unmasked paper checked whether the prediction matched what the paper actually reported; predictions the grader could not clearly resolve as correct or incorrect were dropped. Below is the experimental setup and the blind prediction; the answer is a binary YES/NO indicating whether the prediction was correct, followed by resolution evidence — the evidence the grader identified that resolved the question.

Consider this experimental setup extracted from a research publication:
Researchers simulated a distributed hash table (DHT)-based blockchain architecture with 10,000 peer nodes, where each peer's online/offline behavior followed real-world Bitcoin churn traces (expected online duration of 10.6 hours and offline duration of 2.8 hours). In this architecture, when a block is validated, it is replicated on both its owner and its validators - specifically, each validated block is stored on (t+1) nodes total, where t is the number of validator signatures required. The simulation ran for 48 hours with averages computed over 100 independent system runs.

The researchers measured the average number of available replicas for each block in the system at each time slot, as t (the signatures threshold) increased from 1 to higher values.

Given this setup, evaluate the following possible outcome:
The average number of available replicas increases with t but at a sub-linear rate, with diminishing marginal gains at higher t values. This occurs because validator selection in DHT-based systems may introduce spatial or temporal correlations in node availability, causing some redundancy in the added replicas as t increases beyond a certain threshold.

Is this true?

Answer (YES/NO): NO